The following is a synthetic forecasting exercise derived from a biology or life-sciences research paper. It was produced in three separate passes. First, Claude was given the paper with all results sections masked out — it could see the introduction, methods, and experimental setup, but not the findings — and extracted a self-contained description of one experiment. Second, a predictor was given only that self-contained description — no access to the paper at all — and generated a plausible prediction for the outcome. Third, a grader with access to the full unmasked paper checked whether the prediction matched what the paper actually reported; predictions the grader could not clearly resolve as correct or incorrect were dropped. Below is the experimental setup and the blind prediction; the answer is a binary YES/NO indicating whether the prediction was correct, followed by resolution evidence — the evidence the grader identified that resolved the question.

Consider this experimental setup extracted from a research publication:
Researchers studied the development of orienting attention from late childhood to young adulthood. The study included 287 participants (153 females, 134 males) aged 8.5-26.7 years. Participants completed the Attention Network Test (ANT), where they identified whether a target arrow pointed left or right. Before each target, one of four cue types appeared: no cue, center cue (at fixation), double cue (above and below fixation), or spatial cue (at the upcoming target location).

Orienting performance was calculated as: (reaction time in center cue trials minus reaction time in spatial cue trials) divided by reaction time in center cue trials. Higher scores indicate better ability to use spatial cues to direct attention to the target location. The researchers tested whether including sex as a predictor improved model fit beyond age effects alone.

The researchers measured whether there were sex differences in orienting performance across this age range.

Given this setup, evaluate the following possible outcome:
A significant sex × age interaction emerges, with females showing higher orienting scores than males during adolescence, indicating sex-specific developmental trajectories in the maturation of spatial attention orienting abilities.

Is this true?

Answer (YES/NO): NO